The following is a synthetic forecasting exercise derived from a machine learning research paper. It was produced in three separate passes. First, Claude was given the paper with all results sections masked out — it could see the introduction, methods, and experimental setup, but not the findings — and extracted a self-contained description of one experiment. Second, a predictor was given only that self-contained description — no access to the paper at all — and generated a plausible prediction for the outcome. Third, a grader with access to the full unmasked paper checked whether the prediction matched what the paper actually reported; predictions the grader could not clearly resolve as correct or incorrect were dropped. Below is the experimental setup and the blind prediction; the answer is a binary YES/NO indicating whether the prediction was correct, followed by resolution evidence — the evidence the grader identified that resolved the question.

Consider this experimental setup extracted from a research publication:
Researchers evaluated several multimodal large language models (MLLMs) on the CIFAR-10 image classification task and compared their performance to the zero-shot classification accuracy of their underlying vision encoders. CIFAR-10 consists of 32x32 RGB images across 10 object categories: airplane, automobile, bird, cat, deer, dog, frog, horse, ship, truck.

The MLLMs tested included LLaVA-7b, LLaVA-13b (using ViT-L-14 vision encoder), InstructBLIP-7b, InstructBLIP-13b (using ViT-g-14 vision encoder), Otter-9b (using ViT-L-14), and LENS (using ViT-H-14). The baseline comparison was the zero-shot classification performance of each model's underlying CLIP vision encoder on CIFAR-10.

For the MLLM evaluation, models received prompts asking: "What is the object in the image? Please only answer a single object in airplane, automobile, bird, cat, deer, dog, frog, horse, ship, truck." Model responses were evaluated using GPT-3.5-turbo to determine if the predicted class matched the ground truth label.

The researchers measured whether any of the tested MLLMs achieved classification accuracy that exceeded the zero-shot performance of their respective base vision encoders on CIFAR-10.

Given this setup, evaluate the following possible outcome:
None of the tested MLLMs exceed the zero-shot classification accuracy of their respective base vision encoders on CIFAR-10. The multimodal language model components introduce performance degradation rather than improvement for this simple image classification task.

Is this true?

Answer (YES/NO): NO